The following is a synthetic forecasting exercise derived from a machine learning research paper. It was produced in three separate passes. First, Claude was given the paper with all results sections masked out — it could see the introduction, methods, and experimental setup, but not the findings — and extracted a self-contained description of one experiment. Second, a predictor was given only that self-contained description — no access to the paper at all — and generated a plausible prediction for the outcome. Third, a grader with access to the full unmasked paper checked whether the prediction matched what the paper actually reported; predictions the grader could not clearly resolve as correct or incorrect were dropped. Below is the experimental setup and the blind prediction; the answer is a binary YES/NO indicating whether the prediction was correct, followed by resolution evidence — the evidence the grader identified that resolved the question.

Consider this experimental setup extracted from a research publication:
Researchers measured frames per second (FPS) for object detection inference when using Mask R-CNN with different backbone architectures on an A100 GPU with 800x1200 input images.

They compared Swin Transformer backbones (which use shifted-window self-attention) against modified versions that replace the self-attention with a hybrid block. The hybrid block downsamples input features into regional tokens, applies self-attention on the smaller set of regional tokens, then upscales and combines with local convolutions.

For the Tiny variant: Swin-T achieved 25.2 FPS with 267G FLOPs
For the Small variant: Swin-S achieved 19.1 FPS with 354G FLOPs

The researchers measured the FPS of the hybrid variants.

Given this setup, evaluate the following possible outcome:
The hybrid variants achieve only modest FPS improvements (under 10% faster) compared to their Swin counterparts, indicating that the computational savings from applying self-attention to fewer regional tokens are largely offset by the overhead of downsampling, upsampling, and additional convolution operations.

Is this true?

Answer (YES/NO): YES